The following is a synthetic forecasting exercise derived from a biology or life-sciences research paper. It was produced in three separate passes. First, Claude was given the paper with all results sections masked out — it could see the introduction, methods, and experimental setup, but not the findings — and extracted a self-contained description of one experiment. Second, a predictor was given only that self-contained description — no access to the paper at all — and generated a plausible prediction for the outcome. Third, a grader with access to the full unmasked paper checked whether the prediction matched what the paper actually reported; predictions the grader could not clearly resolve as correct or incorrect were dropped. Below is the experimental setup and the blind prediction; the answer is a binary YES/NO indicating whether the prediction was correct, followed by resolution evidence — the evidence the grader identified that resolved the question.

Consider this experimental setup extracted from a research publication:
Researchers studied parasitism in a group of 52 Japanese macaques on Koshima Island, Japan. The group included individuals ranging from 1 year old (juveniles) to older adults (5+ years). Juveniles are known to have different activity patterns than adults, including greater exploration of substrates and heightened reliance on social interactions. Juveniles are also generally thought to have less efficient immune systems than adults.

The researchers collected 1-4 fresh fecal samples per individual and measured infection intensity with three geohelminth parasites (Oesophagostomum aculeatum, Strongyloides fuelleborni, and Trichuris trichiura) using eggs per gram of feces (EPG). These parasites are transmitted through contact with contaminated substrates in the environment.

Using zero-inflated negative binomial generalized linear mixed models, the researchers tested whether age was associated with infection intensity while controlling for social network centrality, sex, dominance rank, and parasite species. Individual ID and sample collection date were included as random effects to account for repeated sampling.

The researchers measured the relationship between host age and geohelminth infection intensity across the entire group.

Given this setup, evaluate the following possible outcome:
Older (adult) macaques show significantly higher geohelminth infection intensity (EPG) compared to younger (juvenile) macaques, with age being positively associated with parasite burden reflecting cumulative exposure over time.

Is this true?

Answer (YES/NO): NO